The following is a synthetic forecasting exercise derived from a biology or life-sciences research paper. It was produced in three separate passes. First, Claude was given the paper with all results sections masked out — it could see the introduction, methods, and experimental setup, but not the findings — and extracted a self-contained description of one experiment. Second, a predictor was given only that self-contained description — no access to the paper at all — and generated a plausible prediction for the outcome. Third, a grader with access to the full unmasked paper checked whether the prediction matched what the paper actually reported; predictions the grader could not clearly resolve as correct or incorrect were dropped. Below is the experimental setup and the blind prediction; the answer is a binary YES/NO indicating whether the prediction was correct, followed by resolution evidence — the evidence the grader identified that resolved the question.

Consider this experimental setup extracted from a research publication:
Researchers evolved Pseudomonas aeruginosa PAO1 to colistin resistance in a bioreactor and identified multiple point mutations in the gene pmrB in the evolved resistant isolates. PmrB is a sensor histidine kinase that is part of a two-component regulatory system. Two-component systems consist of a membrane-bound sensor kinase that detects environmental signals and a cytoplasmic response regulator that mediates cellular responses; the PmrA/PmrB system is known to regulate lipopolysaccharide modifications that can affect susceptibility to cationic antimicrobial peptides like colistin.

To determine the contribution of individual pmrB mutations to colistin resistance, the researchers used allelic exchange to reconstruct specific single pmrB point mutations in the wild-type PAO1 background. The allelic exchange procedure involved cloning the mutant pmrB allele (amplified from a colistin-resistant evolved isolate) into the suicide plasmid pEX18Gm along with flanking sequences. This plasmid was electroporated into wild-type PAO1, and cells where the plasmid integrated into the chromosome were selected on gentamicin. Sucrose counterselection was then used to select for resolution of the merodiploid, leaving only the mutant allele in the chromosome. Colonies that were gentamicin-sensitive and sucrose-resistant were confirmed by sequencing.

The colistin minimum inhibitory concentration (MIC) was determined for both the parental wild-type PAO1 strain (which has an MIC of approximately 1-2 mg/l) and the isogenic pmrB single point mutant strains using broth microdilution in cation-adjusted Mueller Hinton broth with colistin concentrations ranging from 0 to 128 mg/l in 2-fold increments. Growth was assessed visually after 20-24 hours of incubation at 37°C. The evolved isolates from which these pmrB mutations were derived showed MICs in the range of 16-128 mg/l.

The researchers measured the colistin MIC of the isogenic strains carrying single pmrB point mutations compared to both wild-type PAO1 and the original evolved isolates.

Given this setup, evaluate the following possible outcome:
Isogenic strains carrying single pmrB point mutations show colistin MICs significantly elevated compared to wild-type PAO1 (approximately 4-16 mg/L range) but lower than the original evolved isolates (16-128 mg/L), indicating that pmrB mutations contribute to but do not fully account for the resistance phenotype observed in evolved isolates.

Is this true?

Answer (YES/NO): NO